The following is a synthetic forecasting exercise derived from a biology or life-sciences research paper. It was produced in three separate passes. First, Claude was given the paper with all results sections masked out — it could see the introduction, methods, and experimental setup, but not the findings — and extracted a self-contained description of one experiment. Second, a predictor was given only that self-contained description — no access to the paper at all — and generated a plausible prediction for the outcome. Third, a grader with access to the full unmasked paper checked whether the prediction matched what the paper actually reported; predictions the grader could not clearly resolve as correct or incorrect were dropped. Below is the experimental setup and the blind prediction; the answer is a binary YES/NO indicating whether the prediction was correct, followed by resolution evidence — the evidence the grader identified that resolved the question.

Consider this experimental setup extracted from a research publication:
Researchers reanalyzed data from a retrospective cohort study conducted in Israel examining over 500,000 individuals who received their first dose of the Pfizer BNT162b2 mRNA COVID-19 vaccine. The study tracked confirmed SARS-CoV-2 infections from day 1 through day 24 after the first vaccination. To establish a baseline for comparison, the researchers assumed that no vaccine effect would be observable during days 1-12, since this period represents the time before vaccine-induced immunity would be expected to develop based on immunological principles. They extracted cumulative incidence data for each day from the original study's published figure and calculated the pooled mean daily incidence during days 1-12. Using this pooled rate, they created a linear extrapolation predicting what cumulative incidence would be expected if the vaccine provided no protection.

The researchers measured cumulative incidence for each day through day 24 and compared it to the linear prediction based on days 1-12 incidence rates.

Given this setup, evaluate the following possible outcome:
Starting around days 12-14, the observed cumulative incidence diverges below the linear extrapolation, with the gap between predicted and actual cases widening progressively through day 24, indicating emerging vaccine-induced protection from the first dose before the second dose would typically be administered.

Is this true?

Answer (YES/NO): YES